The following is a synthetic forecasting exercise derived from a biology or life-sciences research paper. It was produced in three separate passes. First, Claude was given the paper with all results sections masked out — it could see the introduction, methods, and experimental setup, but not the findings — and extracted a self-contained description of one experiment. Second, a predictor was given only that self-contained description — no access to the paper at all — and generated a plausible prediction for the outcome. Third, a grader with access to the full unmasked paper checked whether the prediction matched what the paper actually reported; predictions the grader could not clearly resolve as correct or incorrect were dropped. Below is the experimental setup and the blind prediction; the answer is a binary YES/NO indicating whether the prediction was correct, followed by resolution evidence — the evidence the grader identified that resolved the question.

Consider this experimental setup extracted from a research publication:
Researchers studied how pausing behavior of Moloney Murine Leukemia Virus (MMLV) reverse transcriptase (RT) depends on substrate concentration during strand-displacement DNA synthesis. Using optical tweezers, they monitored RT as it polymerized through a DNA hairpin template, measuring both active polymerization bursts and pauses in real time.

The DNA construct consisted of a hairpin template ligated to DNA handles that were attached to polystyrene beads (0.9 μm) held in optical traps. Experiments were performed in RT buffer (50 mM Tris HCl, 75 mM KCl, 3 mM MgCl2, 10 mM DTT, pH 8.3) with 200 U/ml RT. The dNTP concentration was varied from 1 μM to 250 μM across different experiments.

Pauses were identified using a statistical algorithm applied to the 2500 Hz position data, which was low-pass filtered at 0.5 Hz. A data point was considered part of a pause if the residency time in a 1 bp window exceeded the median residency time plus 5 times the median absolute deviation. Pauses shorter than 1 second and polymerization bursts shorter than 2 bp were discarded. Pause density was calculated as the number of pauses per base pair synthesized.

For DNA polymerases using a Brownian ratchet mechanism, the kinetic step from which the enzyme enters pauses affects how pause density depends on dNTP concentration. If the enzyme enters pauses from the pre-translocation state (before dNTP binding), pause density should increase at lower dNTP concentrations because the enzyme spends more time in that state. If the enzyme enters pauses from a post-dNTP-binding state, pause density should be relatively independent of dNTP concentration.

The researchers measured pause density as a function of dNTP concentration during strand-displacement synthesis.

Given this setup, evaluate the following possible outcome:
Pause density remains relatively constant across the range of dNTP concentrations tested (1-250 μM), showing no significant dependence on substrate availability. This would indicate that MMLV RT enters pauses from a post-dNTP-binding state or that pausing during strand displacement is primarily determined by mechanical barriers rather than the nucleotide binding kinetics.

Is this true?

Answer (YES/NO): NO